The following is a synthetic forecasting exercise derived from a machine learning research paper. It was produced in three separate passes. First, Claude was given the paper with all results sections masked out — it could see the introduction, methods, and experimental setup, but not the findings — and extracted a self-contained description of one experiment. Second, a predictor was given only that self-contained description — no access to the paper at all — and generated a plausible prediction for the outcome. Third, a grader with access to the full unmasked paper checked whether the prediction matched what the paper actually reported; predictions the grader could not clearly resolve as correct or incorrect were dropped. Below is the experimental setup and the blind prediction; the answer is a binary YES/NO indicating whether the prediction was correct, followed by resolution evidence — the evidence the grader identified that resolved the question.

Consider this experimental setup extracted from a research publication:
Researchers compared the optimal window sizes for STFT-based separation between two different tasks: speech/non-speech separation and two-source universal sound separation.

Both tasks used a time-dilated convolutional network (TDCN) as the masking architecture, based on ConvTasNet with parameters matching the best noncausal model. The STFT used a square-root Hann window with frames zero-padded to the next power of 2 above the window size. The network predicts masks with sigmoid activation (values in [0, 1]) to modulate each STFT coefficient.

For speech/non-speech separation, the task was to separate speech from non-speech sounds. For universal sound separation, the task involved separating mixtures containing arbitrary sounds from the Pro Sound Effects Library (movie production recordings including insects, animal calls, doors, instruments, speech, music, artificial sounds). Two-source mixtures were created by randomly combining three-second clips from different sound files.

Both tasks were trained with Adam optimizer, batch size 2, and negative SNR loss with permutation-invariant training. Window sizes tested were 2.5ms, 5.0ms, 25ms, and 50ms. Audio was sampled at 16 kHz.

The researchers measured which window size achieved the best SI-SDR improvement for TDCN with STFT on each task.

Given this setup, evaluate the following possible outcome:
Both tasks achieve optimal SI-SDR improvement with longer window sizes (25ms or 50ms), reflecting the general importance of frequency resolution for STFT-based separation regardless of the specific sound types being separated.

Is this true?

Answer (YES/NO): NO